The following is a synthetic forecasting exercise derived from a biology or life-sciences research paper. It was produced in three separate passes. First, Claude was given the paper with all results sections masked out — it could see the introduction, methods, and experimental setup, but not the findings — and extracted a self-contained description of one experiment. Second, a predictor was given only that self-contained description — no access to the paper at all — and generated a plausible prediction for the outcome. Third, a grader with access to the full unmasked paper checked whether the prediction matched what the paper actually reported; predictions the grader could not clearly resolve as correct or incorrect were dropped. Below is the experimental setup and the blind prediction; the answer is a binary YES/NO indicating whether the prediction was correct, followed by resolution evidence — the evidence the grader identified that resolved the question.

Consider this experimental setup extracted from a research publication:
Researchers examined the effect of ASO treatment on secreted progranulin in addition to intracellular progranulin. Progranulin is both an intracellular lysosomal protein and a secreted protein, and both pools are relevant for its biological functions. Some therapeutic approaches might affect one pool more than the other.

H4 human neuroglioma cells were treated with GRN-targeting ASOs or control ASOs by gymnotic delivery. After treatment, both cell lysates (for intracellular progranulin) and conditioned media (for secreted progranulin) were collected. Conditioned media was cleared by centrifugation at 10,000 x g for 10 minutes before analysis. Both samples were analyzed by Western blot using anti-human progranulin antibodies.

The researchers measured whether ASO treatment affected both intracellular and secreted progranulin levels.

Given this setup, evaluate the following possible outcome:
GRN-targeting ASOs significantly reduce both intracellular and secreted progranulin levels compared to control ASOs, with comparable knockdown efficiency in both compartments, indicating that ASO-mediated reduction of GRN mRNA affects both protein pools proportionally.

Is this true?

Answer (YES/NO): NO